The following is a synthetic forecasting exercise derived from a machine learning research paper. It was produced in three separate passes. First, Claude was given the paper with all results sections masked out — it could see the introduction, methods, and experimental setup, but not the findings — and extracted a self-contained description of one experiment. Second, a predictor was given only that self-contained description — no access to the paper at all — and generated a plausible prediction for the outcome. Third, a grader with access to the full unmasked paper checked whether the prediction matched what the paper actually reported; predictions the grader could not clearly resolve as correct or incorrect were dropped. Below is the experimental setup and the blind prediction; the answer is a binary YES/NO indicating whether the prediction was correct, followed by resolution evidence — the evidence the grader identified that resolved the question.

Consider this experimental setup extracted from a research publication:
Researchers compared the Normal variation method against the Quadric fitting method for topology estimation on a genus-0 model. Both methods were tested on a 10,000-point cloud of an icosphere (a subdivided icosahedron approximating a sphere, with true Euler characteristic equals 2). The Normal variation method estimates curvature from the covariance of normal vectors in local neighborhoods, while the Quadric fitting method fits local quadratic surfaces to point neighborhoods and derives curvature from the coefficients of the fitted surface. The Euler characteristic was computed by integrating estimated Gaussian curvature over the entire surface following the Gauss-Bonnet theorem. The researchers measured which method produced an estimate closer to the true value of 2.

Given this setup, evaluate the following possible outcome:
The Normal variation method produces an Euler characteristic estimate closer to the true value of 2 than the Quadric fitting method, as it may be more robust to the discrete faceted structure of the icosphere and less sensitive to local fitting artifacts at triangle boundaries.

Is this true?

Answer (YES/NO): NO